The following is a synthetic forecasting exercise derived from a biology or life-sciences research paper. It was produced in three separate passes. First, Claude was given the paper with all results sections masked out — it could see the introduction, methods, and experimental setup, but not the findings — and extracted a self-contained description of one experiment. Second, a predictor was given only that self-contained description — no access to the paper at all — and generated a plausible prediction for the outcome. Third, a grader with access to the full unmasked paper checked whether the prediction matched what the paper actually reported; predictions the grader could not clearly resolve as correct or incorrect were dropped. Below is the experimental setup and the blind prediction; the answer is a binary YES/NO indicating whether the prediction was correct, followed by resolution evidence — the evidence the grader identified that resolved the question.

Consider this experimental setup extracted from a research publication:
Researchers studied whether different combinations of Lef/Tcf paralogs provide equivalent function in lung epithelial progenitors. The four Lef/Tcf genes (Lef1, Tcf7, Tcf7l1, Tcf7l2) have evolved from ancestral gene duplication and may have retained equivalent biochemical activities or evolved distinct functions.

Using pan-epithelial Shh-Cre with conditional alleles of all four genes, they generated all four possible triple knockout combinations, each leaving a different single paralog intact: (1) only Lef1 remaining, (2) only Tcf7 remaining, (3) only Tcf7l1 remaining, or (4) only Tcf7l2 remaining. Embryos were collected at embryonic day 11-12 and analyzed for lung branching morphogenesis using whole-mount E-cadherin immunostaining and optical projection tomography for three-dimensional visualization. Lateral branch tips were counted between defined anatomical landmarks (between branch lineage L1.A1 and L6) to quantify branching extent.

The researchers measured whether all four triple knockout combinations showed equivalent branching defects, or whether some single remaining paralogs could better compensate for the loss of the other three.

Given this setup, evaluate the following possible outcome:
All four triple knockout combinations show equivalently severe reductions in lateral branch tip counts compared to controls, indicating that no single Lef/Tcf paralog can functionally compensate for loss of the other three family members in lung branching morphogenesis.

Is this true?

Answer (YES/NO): NO